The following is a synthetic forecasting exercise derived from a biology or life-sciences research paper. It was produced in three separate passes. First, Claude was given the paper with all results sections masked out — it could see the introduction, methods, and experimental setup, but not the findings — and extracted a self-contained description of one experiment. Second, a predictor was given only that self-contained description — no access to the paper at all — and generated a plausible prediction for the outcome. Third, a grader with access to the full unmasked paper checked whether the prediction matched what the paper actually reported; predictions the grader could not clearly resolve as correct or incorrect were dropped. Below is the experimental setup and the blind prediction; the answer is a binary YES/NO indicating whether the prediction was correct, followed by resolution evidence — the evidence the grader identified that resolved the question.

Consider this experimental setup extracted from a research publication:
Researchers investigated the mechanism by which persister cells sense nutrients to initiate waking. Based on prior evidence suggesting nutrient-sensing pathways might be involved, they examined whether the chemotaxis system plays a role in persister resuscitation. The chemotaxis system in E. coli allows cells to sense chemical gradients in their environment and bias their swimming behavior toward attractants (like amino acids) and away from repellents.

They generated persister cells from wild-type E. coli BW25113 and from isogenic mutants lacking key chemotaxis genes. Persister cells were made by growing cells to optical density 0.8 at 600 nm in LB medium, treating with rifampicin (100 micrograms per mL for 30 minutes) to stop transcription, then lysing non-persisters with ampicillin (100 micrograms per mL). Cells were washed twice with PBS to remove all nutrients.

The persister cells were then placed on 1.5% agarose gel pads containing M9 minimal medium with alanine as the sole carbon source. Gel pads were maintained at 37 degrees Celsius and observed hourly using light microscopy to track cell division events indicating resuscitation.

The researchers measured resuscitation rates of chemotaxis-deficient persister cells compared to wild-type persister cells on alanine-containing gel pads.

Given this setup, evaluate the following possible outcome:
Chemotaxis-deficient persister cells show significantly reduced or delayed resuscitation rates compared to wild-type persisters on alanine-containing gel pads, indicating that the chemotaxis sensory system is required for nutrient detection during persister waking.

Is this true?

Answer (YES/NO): YES